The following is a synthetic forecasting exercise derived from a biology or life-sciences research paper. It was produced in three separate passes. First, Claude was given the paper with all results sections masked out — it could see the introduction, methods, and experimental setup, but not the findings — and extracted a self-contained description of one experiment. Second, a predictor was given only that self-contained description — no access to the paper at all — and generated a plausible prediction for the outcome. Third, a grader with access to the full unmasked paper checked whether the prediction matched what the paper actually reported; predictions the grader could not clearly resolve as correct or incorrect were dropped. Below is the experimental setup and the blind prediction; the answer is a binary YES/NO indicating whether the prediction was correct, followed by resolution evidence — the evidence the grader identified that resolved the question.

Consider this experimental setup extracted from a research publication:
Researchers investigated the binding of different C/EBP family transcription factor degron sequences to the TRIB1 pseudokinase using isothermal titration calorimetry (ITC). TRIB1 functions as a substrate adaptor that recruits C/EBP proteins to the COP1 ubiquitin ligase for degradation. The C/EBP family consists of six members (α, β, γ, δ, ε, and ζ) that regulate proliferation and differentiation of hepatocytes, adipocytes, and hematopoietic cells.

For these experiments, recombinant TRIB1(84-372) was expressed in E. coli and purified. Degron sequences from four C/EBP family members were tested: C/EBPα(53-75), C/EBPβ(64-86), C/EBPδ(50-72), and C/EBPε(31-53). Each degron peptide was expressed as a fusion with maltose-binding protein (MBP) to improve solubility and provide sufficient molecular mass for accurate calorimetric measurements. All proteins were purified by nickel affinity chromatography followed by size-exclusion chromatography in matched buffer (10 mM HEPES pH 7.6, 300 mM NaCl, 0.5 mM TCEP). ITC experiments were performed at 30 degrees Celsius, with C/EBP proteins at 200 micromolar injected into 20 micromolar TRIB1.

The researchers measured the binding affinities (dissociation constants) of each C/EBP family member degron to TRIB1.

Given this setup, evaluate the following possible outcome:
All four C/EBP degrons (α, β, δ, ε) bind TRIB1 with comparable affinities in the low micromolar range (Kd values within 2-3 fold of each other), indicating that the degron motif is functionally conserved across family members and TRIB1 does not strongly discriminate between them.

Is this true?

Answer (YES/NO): YES